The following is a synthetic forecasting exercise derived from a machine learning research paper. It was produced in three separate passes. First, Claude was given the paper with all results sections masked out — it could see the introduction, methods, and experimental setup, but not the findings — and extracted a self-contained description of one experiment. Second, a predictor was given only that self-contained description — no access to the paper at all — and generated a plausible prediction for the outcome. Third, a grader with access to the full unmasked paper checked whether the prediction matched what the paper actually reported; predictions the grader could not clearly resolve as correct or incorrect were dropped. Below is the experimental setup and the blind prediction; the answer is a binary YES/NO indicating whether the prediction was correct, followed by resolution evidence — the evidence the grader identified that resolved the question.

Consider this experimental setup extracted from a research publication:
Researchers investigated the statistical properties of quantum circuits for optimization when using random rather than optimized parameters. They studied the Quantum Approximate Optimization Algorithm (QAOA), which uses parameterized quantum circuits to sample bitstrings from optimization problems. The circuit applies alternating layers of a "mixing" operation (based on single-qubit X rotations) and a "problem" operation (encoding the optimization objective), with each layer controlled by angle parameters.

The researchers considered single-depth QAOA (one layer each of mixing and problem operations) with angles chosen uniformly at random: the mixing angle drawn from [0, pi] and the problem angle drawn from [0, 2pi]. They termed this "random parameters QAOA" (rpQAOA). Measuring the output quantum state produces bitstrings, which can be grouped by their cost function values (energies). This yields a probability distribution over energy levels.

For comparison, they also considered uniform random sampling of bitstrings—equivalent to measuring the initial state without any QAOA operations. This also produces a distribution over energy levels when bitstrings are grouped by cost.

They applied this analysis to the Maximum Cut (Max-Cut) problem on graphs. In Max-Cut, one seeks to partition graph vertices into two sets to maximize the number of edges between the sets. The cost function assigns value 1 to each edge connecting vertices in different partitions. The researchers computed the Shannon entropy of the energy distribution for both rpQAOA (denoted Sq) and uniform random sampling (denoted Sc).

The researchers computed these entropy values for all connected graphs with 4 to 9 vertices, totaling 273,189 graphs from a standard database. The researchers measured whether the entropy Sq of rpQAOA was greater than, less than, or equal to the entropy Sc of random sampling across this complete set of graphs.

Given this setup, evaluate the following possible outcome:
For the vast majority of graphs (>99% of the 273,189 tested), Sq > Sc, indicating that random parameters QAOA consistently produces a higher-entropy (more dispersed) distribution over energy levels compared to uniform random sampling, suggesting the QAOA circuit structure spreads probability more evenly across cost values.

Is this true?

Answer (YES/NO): YES